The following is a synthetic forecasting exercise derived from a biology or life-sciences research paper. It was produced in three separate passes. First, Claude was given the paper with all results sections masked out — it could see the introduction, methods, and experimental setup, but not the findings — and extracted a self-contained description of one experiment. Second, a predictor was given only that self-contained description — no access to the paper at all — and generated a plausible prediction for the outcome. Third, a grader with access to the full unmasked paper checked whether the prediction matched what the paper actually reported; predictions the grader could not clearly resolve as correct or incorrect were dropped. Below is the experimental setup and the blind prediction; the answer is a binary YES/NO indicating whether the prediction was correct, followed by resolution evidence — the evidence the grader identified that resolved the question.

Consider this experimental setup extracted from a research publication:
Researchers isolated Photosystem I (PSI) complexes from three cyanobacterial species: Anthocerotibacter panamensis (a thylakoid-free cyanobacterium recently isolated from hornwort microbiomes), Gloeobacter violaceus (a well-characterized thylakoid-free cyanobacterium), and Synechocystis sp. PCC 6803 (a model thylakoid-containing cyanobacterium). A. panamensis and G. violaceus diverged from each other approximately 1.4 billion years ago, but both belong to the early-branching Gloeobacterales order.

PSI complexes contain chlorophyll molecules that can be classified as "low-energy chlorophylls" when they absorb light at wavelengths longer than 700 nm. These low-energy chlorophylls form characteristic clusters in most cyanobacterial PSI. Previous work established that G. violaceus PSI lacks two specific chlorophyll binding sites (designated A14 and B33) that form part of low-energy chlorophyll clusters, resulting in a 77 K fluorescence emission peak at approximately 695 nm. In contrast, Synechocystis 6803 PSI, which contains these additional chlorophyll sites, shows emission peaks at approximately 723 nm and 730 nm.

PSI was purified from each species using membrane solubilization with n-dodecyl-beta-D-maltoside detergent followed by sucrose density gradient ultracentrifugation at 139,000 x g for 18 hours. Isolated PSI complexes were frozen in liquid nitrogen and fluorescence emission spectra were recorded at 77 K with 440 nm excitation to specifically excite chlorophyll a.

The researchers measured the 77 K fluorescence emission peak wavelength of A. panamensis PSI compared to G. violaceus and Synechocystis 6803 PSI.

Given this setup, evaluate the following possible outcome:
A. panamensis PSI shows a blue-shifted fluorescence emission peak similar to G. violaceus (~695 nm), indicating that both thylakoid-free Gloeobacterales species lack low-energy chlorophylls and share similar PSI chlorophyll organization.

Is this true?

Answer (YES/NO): NO